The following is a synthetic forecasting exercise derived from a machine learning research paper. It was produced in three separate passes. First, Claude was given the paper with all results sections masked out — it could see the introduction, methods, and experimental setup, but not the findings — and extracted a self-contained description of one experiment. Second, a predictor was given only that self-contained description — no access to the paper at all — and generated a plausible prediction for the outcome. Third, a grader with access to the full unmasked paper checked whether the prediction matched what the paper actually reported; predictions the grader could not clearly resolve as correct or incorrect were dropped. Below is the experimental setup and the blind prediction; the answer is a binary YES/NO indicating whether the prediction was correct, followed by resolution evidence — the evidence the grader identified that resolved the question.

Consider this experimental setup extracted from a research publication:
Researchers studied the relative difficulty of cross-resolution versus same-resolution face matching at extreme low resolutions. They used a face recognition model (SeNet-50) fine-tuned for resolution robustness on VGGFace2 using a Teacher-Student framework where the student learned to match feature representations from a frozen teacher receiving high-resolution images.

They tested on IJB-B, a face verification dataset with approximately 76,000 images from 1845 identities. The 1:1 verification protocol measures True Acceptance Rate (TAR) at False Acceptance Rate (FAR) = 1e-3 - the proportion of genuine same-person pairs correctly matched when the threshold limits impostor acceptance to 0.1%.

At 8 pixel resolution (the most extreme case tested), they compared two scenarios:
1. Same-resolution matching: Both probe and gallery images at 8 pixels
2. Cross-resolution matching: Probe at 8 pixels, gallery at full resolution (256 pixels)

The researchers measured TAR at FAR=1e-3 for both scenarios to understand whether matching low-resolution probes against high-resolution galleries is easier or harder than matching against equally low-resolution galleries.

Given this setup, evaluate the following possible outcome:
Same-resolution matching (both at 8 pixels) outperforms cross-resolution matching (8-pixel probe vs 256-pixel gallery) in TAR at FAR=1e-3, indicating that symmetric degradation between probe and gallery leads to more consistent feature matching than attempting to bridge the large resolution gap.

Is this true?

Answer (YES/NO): YES